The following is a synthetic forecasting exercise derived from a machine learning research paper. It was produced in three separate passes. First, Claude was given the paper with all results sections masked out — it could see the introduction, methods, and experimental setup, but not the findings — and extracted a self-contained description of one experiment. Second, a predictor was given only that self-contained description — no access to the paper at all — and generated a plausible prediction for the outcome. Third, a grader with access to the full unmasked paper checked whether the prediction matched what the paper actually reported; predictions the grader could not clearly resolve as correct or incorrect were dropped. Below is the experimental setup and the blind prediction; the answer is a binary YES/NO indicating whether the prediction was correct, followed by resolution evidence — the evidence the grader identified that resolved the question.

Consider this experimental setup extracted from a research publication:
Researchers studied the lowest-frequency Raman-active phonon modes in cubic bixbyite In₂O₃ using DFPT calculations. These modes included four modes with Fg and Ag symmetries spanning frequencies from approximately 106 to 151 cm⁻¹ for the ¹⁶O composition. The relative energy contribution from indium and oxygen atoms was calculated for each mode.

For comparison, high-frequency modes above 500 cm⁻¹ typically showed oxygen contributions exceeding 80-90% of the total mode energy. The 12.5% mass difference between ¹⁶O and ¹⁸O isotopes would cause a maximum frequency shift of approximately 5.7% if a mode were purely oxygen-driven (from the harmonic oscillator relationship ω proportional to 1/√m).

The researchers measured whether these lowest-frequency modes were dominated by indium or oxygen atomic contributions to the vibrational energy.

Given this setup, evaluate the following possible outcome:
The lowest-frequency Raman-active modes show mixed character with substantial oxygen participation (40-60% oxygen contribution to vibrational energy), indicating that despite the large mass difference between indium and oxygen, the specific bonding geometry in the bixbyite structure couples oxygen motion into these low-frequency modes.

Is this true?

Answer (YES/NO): NO